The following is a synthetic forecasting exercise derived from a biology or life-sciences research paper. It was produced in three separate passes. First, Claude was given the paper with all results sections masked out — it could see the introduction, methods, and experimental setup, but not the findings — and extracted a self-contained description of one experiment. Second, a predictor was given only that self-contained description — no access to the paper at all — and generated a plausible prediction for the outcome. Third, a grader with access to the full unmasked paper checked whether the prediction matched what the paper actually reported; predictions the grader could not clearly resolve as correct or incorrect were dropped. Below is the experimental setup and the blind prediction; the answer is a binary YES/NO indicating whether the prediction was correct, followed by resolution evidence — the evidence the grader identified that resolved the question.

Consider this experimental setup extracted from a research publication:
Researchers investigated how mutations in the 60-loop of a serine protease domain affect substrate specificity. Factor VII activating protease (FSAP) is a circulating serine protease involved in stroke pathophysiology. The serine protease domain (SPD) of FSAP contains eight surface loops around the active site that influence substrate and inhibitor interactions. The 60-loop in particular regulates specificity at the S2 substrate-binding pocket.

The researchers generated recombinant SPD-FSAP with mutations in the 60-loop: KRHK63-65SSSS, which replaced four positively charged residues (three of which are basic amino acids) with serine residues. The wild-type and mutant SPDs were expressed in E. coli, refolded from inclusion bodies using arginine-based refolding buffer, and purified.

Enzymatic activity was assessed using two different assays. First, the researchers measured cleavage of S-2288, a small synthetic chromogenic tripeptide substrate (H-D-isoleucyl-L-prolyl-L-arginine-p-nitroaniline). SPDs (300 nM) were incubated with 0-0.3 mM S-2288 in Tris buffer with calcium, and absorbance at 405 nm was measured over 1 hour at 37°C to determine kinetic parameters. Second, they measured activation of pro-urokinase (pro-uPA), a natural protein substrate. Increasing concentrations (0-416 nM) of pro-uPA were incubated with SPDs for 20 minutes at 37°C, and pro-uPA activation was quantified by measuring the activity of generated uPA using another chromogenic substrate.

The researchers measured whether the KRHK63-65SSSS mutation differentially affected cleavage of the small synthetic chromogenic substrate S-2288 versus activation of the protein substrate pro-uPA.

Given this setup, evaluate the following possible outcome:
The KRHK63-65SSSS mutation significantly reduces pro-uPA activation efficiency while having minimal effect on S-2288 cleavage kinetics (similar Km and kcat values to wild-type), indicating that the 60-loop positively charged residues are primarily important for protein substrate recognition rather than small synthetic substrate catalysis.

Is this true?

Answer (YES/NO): YES